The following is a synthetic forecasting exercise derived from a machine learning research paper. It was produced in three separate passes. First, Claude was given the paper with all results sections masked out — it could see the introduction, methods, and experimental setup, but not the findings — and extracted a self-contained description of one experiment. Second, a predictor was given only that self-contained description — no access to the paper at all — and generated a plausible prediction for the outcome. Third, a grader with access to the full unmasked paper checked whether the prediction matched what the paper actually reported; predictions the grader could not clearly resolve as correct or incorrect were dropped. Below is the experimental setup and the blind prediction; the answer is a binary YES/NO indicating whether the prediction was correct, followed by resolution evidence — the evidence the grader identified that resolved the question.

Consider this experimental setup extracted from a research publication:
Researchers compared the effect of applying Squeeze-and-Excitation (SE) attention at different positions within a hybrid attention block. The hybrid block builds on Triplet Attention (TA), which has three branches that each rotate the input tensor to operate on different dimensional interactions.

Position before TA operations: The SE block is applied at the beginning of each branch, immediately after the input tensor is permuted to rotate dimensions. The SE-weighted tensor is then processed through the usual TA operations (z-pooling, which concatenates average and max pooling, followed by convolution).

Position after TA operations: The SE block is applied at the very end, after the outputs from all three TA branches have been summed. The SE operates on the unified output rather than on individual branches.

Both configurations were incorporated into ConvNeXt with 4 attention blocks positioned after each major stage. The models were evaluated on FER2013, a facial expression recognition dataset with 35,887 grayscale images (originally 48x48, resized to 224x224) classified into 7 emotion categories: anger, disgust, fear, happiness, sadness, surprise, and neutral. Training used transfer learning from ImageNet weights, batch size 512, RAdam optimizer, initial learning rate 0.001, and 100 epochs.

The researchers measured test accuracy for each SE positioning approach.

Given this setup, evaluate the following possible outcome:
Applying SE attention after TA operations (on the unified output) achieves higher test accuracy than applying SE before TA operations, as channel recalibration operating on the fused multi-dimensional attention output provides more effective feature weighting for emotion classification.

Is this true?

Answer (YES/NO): YES